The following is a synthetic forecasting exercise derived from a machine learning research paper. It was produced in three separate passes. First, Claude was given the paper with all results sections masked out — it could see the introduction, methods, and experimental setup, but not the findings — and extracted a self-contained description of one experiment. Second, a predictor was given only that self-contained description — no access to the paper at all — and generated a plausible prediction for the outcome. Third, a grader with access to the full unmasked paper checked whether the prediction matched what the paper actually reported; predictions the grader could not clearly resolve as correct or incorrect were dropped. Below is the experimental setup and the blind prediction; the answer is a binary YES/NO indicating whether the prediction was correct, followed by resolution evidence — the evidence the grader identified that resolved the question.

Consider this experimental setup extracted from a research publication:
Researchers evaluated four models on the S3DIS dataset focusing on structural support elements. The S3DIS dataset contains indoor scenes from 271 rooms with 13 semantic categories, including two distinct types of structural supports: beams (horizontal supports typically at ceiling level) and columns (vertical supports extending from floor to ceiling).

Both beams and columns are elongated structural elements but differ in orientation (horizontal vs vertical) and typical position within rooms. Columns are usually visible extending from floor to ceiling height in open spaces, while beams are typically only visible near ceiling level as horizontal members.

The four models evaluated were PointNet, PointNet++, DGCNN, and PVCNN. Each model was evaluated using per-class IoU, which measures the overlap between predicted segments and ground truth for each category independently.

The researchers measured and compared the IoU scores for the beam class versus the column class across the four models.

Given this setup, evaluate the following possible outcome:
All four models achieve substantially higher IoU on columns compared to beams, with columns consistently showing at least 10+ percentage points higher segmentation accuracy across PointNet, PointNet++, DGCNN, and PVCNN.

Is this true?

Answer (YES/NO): NO